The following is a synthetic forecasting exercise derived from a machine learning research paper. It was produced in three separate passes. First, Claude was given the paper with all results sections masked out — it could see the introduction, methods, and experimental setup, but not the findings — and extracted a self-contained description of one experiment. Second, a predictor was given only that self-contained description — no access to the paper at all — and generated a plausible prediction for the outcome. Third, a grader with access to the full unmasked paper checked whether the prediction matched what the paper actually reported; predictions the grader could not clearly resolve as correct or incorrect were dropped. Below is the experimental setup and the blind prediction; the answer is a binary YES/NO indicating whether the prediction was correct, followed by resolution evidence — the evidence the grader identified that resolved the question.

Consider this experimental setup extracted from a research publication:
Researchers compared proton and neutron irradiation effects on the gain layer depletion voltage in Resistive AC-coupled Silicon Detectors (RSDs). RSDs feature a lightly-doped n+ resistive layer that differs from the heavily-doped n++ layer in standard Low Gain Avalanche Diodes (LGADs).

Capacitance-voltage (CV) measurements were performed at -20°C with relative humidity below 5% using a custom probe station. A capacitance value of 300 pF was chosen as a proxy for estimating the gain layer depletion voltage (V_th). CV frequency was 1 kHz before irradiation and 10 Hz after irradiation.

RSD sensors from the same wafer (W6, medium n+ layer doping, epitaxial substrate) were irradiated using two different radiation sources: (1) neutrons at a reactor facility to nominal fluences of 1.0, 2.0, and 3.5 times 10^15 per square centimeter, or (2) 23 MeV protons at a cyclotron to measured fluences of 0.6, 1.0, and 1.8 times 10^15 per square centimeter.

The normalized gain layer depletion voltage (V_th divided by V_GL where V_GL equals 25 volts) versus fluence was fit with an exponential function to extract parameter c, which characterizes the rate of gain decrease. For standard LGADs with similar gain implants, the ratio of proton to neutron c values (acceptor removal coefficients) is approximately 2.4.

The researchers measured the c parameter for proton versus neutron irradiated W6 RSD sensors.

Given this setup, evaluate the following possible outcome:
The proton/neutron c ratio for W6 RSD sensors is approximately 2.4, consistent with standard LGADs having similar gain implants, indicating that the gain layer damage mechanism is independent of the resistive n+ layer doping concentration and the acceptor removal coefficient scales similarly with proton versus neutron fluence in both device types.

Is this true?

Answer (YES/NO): NO